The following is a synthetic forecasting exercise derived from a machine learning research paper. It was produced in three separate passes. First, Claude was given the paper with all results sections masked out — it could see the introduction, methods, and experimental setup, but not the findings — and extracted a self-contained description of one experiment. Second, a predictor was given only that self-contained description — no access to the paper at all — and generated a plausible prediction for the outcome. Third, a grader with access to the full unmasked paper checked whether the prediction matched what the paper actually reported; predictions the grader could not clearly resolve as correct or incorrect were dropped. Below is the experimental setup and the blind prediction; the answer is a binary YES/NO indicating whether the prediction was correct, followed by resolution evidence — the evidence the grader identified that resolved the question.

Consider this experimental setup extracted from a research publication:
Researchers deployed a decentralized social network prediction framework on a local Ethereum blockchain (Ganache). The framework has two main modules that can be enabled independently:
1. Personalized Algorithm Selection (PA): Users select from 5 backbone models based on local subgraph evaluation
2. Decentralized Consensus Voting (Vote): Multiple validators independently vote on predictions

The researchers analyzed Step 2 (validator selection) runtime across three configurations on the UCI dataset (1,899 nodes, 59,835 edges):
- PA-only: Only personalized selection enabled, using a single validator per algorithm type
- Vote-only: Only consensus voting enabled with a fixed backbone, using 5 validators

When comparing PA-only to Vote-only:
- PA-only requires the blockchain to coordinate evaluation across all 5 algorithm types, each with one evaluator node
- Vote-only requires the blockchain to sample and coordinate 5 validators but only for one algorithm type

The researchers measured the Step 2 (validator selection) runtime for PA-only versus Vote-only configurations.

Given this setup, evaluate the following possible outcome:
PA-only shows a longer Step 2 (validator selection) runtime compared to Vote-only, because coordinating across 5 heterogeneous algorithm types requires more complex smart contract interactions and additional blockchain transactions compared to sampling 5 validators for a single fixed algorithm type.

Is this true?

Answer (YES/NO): YES